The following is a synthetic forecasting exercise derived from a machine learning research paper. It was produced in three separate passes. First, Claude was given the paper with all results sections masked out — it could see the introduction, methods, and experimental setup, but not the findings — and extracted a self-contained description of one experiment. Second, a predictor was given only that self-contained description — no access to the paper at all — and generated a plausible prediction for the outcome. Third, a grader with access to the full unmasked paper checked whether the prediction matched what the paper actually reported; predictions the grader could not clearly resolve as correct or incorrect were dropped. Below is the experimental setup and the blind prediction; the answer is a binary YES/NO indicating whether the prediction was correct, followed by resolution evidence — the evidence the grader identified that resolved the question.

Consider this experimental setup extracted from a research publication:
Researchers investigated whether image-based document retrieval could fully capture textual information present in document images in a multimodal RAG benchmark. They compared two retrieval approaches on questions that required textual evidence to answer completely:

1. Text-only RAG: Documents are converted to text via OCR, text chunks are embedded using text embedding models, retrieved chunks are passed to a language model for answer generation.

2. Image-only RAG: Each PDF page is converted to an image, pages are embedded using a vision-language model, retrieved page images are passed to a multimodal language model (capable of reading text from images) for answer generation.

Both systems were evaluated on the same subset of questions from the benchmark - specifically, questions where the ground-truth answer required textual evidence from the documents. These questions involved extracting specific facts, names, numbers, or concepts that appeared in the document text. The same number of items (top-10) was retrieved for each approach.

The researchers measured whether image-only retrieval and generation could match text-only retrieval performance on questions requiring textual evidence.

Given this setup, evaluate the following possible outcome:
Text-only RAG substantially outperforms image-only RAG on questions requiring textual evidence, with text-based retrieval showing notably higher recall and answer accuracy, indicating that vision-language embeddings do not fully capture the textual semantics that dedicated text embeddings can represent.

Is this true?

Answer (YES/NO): NO